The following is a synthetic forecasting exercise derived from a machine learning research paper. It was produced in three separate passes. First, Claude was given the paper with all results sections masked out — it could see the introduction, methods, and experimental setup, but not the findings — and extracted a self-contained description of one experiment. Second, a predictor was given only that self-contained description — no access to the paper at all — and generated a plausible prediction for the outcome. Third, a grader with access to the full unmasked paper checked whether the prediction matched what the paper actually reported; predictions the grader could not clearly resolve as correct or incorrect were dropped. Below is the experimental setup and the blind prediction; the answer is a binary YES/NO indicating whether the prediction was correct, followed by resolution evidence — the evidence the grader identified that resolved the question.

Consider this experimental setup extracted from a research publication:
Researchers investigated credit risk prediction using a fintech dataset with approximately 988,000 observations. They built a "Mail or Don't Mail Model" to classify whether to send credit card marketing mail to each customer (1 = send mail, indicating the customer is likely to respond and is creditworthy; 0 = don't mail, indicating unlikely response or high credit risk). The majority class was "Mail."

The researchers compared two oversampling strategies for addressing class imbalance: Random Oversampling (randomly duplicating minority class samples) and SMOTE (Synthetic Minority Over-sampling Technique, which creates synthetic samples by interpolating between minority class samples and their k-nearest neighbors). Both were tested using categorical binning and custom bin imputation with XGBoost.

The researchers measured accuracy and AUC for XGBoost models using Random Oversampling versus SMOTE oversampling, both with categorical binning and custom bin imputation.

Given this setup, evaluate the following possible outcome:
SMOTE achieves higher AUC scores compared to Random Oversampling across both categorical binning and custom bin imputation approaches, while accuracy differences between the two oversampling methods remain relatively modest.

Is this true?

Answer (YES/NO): NO